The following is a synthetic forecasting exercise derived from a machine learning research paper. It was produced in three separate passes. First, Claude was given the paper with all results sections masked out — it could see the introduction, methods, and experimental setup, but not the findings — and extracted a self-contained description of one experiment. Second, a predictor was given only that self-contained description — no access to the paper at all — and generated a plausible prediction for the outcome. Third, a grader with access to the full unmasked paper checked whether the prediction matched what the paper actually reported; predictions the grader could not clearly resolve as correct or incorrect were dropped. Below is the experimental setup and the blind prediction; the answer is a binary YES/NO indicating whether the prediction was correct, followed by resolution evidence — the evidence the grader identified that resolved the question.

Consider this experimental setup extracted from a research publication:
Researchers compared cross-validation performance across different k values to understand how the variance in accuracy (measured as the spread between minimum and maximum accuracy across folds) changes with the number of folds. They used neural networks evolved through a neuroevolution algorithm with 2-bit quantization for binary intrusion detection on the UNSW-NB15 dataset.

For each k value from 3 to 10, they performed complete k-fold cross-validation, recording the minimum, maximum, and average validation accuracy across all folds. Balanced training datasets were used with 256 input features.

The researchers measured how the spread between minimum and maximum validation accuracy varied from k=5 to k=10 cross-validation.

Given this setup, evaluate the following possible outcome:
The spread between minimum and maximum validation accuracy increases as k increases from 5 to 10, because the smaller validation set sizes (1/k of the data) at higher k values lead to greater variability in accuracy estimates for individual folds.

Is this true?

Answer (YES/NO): NO